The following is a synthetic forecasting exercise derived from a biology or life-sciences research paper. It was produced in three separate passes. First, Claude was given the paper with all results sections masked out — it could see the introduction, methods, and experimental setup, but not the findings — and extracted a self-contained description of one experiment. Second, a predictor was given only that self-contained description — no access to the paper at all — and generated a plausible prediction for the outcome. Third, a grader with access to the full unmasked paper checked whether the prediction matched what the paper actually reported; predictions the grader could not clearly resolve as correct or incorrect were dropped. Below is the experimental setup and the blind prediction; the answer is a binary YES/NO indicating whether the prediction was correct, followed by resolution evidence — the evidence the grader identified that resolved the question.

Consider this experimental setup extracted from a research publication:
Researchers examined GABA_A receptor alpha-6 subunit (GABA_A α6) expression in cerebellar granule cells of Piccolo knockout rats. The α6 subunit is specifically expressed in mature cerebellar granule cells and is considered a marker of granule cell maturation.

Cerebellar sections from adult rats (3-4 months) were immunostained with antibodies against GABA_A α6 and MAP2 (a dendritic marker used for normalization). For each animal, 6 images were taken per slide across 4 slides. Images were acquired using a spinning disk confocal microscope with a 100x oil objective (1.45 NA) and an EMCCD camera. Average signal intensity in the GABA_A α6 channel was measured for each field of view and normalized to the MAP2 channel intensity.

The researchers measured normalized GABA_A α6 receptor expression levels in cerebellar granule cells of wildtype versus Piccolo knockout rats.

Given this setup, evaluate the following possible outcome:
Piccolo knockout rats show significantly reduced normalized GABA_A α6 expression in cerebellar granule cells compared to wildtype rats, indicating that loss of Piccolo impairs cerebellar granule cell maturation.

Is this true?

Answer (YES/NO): YES